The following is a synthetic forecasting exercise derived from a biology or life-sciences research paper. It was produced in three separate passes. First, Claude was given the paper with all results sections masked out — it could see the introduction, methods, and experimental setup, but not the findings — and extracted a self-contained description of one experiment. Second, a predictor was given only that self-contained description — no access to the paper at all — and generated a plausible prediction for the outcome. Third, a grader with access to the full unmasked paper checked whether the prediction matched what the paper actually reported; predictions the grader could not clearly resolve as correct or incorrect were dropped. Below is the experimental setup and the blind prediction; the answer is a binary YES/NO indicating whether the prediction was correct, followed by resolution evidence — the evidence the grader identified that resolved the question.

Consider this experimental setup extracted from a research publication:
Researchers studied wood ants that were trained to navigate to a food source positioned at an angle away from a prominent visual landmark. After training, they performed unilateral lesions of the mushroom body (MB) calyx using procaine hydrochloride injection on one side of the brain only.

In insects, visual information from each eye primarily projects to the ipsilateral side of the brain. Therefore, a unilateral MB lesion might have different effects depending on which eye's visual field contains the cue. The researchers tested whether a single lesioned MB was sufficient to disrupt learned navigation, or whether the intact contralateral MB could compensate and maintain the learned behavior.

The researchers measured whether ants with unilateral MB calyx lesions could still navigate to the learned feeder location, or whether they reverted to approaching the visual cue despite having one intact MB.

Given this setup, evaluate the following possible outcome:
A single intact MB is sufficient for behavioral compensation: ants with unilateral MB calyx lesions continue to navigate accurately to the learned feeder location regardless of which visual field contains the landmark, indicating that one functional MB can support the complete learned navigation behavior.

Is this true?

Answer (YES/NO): NO